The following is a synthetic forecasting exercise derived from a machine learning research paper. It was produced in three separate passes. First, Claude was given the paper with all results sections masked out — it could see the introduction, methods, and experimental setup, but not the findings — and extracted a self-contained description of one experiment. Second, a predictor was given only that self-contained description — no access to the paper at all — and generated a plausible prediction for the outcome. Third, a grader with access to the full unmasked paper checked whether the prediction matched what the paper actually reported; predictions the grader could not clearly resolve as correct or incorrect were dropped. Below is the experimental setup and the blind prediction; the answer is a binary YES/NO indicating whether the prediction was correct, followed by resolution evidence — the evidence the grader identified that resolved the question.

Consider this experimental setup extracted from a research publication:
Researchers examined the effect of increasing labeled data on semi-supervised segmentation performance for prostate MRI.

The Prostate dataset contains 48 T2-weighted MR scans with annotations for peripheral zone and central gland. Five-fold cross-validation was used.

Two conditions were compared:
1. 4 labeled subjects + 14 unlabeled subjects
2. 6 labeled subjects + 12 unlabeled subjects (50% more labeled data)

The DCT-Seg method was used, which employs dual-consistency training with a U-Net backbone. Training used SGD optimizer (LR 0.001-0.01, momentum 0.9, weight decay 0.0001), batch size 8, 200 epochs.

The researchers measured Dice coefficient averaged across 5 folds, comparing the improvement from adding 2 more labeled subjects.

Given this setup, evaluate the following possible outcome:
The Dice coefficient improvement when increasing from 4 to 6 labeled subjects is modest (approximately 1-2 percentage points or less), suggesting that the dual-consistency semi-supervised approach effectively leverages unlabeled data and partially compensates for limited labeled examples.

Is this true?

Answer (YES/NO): NO